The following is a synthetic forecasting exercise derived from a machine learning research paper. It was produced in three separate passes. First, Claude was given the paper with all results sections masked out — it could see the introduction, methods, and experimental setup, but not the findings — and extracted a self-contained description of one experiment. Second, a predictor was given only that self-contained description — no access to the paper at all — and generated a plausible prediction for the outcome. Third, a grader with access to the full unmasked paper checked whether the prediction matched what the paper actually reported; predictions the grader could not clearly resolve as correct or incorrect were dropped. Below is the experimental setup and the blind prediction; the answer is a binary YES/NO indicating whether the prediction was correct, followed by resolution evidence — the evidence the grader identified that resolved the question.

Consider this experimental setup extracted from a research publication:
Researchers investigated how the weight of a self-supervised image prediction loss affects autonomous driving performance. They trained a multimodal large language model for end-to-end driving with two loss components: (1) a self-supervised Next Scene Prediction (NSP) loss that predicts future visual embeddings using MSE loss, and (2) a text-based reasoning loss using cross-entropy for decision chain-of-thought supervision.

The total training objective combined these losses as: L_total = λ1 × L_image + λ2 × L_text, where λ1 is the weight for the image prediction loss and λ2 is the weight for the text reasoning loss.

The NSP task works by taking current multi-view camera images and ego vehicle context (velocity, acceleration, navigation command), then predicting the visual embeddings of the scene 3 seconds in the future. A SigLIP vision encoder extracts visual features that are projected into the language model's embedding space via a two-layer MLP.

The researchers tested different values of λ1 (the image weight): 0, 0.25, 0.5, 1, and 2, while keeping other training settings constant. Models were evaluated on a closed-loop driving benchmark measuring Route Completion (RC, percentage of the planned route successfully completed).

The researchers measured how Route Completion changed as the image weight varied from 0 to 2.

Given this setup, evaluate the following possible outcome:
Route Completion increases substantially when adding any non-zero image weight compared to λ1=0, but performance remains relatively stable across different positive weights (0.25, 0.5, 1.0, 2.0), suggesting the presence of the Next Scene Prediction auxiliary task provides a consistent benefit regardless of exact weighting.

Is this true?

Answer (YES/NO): NO